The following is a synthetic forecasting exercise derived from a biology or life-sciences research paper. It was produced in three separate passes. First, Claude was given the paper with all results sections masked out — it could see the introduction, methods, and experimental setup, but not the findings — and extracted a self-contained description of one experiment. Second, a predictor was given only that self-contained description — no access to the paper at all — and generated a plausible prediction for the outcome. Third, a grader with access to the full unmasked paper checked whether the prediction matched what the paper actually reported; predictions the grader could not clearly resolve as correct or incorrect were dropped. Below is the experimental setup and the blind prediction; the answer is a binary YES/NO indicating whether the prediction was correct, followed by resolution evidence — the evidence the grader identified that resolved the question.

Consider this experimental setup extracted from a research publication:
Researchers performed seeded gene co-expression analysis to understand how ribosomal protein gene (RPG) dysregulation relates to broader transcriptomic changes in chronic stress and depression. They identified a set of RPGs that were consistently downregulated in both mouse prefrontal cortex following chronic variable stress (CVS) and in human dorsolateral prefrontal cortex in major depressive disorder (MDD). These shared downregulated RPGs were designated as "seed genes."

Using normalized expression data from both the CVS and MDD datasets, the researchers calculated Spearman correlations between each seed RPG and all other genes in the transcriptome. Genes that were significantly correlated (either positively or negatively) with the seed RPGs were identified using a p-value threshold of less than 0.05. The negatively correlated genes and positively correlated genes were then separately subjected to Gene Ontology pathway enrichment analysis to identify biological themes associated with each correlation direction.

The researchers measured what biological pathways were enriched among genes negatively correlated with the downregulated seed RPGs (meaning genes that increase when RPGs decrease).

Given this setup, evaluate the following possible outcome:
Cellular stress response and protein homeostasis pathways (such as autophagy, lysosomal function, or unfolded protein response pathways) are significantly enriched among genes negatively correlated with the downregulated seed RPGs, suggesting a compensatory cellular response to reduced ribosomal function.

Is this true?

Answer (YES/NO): NO